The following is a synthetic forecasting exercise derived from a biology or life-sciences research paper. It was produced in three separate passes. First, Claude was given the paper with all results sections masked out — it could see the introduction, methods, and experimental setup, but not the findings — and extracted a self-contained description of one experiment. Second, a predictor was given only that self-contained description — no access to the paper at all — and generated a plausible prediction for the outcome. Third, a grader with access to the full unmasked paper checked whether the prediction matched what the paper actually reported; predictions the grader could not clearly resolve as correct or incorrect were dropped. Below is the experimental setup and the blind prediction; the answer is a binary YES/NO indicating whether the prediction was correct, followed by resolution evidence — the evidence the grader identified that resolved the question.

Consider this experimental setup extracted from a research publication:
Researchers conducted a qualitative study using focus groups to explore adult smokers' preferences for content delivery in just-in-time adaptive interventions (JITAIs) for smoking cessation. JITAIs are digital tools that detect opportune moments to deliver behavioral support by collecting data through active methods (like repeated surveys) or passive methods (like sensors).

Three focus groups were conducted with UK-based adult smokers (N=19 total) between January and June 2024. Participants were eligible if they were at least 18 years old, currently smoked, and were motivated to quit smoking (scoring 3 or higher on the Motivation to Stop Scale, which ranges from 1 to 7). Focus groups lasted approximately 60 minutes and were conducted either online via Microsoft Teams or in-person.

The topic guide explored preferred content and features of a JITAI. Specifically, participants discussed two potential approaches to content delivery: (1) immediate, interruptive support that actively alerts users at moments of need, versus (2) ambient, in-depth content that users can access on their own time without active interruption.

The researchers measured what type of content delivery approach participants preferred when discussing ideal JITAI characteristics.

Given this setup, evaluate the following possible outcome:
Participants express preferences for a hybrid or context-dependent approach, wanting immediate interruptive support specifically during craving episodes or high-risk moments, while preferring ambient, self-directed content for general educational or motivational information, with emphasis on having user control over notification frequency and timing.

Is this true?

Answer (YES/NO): YES